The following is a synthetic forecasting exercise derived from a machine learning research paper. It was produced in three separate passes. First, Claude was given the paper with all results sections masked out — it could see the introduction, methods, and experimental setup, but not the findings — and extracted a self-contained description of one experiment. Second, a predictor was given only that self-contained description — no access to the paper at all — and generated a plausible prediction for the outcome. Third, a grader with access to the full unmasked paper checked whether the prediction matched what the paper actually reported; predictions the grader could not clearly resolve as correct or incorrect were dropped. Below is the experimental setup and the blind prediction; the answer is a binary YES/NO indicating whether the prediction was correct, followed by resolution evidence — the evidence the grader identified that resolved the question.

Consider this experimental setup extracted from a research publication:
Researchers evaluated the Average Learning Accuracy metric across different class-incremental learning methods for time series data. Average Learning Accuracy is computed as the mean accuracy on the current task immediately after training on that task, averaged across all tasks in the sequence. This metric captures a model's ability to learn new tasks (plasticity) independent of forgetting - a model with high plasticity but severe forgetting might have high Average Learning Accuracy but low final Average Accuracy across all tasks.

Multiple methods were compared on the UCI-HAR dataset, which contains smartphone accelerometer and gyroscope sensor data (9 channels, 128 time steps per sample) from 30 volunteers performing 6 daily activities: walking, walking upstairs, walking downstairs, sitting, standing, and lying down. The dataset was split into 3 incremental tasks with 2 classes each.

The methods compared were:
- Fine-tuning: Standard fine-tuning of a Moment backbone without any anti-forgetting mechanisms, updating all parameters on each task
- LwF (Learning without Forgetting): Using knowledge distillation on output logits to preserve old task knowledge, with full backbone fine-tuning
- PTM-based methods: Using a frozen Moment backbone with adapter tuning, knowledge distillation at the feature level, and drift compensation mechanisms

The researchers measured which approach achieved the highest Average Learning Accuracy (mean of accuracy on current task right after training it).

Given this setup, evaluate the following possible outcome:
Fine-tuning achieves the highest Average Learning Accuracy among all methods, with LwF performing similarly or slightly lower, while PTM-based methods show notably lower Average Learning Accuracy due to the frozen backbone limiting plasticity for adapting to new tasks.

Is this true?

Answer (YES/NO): NO